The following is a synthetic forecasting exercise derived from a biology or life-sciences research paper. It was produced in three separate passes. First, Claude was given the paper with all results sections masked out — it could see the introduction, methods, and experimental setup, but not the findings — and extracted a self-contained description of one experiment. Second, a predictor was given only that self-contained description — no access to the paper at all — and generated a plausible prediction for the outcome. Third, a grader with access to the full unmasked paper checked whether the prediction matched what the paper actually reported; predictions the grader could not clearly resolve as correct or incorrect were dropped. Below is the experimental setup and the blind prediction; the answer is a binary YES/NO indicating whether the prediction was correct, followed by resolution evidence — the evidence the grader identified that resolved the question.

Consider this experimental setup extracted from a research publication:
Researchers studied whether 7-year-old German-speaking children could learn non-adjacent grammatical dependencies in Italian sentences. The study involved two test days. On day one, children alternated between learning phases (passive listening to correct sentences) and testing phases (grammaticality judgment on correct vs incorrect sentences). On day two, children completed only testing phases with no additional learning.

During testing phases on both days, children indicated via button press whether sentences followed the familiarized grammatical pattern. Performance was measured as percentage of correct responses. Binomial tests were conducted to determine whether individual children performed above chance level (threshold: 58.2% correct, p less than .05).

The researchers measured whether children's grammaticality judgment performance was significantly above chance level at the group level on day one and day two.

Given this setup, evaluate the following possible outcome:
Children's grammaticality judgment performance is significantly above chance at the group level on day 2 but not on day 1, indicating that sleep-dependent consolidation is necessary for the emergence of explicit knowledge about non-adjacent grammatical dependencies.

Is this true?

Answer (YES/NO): NO